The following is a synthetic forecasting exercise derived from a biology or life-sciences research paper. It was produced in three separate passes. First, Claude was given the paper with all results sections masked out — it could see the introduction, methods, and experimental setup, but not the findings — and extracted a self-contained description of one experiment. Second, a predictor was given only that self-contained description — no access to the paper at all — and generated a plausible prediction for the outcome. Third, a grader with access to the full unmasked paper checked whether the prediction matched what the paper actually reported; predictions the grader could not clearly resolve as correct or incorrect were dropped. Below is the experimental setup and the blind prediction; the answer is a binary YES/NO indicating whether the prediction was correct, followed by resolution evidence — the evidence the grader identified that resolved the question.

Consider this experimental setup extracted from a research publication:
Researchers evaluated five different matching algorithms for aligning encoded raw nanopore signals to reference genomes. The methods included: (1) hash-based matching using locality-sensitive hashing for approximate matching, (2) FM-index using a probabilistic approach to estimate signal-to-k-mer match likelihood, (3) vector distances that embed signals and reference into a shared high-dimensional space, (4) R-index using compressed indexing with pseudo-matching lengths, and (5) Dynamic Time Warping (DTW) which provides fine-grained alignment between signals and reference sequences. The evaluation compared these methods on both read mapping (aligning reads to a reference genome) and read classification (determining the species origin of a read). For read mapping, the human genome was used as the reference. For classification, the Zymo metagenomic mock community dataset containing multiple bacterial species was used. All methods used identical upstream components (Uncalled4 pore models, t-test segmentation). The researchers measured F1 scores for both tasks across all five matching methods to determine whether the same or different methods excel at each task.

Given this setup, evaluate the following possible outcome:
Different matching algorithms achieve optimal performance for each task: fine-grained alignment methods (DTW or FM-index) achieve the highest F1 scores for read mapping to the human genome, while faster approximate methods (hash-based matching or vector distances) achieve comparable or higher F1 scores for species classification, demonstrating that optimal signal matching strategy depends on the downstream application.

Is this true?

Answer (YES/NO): NO